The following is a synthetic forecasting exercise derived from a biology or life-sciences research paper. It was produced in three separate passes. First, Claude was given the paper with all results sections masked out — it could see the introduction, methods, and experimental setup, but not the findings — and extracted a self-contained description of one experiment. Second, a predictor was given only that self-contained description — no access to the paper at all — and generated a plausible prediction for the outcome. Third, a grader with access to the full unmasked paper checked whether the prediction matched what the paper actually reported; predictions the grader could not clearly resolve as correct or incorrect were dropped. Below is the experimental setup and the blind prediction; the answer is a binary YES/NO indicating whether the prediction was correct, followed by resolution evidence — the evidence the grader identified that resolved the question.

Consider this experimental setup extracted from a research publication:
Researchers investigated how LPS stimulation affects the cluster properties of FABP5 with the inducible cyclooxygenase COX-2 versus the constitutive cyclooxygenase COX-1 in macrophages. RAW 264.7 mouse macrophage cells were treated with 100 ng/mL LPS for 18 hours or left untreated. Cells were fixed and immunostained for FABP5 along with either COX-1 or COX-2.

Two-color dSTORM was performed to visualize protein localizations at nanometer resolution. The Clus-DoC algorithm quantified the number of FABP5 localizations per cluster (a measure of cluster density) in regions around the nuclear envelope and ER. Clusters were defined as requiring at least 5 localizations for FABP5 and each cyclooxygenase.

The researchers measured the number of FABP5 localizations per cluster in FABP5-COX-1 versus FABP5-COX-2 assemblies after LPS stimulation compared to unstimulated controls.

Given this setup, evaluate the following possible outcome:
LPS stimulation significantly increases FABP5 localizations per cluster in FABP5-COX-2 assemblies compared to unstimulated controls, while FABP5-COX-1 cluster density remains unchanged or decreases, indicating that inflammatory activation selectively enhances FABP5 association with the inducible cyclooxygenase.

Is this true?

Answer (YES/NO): NO